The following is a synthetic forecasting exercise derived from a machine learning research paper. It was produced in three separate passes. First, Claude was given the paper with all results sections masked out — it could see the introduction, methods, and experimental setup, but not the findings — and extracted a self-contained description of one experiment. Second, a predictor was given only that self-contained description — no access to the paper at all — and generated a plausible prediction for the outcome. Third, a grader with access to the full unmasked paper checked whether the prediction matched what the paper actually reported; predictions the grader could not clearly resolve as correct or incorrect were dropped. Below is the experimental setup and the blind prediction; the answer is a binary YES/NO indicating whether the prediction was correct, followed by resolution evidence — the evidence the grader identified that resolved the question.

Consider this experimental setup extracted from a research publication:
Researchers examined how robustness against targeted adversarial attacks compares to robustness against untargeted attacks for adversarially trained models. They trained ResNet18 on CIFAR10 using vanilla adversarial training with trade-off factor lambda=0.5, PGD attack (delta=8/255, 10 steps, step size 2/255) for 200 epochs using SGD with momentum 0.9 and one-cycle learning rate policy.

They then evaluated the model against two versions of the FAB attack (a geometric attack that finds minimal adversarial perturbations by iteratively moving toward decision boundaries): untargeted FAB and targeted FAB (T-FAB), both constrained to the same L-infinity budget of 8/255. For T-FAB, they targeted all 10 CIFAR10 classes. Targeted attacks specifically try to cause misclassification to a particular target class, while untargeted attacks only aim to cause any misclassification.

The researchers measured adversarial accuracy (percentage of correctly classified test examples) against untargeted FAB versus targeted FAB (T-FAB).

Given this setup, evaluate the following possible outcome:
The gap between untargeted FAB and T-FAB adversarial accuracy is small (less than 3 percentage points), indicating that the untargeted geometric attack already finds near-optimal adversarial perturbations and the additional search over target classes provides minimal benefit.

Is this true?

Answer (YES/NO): NO